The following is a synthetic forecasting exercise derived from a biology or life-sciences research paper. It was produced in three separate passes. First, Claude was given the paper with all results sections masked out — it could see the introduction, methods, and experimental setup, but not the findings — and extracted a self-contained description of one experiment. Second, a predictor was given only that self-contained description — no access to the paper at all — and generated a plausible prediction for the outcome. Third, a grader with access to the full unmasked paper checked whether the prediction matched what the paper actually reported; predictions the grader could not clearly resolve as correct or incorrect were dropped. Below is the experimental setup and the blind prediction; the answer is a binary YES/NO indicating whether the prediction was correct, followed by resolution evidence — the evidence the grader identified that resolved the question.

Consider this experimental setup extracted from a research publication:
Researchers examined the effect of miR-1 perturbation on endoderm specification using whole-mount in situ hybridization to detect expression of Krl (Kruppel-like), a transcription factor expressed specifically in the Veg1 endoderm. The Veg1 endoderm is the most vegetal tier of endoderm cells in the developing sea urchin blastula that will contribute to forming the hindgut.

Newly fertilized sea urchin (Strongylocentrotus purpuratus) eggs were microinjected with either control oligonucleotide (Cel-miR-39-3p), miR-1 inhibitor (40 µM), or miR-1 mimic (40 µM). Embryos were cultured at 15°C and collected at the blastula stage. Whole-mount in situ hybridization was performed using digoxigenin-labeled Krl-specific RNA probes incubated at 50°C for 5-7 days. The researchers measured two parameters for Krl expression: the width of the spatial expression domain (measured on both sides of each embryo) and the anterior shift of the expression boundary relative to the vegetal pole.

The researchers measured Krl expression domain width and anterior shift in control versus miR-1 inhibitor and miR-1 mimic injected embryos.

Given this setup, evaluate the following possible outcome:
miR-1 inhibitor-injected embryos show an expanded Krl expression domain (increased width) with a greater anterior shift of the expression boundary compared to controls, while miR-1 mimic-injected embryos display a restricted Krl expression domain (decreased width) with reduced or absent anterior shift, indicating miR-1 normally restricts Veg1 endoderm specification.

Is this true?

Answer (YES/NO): NO